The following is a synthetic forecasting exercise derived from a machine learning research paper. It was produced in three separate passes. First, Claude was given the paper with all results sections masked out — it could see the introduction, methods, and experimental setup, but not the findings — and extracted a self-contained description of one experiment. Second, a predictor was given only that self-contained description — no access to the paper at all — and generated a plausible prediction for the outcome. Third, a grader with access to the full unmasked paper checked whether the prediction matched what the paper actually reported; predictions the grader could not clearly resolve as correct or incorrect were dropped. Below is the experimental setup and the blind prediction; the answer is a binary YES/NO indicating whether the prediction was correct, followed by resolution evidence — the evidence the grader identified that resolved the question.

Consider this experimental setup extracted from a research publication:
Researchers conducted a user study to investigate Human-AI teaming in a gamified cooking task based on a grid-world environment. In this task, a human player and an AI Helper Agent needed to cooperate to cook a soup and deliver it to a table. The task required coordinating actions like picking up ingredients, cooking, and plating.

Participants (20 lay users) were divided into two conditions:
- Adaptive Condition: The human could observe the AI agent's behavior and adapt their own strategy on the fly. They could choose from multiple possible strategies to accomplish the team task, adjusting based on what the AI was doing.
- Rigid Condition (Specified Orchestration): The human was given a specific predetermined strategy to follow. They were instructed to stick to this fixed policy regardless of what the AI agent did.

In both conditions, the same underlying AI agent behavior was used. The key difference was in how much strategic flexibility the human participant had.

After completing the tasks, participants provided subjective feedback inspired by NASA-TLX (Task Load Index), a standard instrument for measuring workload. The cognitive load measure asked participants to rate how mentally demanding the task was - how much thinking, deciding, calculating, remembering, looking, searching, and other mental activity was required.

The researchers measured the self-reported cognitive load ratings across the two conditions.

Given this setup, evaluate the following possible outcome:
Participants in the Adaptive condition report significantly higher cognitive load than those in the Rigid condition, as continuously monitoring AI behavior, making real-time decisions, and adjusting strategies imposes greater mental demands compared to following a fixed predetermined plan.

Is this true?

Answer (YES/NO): YES